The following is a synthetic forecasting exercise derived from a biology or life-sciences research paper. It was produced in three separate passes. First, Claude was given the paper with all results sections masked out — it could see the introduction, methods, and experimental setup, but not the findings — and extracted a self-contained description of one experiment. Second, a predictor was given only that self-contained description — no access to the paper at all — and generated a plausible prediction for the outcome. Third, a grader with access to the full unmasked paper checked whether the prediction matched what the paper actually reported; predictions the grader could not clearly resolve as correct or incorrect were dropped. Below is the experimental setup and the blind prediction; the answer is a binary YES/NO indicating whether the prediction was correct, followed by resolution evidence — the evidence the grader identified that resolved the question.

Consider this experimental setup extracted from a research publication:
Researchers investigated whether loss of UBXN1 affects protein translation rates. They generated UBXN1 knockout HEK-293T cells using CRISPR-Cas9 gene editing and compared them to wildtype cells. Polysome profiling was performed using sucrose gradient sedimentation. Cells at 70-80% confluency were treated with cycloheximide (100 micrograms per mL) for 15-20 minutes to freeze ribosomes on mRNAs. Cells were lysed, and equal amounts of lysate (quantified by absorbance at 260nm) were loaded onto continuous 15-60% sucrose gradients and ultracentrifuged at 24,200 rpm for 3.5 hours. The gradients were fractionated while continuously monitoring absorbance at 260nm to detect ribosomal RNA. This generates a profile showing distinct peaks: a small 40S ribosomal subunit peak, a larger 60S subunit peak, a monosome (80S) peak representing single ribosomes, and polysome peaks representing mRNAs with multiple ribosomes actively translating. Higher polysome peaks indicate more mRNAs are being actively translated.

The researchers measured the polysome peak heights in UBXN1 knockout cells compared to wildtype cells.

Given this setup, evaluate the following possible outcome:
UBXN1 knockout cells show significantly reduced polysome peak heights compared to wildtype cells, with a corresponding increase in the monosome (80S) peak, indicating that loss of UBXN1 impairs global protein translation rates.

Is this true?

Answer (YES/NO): NO